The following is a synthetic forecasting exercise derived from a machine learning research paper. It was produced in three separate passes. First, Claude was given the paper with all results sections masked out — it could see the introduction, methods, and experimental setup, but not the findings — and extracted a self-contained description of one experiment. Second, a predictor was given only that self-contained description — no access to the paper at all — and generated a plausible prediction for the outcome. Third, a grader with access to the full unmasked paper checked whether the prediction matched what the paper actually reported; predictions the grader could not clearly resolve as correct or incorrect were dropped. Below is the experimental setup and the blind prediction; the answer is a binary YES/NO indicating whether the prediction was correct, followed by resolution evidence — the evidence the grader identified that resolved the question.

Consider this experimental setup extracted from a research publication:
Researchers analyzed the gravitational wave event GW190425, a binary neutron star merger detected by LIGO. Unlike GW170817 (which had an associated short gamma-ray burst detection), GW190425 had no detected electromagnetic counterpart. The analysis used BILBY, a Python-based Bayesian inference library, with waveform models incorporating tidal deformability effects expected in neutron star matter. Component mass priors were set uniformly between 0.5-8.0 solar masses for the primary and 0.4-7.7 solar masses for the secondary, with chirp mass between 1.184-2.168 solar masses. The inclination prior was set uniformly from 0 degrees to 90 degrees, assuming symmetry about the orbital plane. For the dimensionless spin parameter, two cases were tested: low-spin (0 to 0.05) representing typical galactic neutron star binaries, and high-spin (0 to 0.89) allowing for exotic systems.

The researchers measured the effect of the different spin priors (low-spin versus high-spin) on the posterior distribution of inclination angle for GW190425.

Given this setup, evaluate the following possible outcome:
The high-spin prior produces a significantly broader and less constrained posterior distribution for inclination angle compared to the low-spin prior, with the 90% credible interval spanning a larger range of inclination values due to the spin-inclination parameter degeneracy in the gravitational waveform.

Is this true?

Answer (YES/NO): YES